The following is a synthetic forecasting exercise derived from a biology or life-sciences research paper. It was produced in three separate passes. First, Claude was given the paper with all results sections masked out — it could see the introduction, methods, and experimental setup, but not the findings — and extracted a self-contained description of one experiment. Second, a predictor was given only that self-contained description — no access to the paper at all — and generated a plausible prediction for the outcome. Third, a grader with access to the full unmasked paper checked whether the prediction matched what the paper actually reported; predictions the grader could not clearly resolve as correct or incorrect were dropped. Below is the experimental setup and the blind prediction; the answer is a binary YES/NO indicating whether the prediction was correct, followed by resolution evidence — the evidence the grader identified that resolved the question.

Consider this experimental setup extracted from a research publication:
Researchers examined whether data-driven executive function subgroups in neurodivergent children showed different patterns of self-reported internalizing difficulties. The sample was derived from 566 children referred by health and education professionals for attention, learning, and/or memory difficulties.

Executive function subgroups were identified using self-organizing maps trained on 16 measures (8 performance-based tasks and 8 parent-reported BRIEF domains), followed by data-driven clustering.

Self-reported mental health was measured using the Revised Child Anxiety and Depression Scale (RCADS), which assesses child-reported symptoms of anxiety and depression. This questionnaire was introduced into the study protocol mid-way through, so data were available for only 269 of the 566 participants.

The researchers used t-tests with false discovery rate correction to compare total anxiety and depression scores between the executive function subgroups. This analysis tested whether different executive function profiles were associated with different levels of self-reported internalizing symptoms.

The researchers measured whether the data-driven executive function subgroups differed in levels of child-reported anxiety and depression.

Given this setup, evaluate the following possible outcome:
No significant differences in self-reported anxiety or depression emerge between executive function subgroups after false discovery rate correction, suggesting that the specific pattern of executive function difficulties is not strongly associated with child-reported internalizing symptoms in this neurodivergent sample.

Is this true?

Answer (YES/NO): NO